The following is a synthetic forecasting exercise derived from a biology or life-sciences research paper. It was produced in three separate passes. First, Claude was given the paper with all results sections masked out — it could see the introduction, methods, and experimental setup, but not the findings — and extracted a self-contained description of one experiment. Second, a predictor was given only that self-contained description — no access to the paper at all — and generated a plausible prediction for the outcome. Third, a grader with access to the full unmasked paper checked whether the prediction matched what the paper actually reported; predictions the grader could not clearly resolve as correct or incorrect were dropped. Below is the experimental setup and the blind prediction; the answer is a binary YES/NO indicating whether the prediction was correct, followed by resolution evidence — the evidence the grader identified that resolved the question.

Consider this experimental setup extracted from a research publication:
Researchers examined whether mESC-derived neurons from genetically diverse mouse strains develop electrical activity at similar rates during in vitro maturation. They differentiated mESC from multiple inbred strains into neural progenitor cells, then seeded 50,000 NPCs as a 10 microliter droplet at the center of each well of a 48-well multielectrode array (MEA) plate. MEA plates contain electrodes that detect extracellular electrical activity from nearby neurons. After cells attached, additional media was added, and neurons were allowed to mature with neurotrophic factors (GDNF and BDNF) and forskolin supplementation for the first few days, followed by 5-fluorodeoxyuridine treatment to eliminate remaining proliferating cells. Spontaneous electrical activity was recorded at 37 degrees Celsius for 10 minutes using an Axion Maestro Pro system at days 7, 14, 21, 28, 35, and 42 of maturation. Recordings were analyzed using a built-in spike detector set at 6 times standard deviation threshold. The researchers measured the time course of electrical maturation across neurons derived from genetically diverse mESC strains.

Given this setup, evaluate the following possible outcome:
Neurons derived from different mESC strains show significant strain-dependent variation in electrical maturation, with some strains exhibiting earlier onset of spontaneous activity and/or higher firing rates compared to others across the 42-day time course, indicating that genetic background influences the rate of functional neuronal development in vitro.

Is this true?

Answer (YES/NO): YES